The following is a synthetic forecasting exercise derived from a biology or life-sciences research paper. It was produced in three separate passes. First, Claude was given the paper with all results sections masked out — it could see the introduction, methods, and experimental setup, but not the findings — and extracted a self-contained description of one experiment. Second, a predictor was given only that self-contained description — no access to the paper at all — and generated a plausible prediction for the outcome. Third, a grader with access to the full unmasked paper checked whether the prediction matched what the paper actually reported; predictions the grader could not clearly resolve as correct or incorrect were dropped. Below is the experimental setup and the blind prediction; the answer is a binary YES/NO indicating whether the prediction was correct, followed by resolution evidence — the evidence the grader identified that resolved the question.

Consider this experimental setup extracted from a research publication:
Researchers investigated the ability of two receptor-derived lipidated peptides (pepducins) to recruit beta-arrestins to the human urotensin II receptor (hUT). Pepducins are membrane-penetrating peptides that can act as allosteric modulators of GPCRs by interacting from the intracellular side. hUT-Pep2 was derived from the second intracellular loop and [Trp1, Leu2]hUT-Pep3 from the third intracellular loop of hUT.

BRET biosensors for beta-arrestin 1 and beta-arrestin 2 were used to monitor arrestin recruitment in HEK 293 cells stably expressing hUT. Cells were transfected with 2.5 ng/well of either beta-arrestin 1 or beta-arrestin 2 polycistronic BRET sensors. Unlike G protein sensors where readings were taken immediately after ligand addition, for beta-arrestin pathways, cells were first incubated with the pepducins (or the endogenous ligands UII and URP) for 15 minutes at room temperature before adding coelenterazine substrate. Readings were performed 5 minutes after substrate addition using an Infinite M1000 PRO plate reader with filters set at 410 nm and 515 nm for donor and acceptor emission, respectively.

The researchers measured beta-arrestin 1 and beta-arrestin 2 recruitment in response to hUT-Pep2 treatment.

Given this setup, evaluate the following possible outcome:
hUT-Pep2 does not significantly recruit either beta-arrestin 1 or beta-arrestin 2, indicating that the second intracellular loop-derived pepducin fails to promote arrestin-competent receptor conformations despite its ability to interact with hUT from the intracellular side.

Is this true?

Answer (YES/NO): NO